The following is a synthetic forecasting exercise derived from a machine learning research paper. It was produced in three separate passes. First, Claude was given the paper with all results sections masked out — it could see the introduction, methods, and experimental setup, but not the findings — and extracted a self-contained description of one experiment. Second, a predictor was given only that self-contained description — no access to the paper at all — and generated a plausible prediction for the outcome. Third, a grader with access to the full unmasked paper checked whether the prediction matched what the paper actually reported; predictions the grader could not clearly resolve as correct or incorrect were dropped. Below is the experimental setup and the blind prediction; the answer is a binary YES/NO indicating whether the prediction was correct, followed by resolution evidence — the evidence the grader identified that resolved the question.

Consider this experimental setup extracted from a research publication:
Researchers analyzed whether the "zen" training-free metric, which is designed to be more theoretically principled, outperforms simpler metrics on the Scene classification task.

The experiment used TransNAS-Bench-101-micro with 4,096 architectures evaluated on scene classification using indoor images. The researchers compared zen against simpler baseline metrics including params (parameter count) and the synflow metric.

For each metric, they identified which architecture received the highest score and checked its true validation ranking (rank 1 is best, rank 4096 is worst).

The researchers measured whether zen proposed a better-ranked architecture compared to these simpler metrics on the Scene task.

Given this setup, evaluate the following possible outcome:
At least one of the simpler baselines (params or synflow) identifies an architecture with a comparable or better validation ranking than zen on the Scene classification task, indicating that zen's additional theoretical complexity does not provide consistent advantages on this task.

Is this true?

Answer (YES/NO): YES